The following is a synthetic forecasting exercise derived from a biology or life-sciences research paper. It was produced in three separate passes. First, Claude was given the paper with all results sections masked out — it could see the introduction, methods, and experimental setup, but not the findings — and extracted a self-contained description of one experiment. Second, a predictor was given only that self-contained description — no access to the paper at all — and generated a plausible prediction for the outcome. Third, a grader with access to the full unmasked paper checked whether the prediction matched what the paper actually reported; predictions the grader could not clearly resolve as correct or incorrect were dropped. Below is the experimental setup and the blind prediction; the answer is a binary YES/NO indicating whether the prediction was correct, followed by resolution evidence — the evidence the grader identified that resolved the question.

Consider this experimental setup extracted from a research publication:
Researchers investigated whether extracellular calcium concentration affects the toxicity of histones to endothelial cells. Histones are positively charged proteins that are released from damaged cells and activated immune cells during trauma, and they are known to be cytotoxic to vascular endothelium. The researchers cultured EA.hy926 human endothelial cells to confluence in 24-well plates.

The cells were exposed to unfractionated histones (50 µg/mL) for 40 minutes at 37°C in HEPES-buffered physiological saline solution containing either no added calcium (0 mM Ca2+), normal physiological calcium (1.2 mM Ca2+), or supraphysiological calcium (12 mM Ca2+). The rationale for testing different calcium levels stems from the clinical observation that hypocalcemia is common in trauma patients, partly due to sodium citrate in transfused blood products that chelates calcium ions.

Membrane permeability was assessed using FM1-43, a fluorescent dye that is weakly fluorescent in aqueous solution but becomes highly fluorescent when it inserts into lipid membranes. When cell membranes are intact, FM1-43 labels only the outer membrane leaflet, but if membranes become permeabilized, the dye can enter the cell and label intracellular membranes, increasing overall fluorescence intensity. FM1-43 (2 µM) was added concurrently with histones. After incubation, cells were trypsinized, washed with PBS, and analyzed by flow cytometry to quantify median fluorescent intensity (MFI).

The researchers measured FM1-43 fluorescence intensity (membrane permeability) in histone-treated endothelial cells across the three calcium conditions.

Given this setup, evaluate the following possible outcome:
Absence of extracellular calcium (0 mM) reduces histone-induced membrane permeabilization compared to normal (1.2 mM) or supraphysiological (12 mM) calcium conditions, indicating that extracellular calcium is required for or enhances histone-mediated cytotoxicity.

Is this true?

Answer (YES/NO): NO